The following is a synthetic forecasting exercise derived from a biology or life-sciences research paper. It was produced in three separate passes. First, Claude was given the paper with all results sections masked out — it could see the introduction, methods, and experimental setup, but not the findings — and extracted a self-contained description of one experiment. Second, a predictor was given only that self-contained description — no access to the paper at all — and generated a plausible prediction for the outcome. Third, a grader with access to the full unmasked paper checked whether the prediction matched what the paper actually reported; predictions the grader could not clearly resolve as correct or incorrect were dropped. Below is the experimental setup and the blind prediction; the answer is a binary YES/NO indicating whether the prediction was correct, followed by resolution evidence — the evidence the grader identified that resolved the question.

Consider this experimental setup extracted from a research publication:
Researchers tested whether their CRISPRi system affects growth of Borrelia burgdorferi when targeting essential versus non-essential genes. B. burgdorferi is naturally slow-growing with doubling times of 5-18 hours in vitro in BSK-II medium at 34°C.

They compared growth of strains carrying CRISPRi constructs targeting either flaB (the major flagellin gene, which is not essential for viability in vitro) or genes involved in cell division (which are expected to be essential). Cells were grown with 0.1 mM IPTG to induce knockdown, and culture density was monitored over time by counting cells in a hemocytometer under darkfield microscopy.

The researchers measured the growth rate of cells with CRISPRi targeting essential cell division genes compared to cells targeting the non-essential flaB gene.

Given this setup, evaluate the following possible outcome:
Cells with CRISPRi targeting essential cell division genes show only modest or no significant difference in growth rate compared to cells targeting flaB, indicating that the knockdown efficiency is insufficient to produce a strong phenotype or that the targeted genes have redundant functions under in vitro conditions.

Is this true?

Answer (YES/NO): NO